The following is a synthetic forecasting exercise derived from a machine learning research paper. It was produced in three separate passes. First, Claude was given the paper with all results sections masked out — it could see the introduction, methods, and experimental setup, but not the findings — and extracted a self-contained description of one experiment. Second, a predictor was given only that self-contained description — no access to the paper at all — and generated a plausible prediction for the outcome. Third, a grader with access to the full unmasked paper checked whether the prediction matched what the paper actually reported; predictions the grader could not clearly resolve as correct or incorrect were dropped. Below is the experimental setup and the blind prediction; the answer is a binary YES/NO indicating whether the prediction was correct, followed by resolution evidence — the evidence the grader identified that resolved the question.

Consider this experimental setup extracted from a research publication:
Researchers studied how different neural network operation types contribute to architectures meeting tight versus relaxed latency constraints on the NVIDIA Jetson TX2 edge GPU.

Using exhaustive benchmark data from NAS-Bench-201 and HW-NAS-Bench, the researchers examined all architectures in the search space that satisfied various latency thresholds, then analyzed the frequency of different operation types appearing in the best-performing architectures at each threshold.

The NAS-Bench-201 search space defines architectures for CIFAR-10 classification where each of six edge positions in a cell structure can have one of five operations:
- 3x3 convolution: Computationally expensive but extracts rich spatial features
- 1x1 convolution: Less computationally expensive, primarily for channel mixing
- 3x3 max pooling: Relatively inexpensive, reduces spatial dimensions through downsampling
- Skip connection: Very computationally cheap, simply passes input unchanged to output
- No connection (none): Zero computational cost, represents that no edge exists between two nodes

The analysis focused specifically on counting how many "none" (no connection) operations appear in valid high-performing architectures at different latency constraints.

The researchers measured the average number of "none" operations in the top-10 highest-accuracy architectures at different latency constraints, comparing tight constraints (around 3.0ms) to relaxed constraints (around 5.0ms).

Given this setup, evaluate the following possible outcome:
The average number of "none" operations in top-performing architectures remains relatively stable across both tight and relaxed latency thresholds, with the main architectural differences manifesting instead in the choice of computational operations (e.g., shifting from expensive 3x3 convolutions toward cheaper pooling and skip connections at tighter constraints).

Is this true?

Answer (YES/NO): NO